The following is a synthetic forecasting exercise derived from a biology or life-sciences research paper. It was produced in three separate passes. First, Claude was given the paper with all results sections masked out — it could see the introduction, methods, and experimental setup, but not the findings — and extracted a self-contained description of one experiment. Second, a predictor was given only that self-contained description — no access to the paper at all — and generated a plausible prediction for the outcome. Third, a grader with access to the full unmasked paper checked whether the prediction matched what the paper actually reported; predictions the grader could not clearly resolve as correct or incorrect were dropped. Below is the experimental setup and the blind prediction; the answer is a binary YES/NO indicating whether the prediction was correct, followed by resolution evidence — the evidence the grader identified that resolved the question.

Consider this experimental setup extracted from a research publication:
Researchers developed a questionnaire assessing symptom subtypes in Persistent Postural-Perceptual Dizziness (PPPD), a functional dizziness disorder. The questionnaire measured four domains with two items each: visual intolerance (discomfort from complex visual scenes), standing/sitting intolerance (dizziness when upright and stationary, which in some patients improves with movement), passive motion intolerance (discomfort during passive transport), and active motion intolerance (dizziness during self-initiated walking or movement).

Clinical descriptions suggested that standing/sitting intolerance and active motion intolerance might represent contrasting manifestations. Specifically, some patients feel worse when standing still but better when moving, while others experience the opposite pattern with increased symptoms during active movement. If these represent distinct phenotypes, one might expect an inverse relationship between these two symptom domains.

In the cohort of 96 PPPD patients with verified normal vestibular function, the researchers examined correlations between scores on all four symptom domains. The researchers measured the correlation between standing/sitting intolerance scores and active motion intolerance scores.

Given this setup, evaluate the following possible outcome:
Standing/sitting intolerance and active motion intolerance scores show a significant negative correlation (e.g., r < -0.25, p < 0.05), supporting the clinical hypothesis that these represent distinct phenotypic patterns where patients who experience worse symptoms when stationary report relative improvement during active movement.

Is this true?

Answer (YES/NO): NO